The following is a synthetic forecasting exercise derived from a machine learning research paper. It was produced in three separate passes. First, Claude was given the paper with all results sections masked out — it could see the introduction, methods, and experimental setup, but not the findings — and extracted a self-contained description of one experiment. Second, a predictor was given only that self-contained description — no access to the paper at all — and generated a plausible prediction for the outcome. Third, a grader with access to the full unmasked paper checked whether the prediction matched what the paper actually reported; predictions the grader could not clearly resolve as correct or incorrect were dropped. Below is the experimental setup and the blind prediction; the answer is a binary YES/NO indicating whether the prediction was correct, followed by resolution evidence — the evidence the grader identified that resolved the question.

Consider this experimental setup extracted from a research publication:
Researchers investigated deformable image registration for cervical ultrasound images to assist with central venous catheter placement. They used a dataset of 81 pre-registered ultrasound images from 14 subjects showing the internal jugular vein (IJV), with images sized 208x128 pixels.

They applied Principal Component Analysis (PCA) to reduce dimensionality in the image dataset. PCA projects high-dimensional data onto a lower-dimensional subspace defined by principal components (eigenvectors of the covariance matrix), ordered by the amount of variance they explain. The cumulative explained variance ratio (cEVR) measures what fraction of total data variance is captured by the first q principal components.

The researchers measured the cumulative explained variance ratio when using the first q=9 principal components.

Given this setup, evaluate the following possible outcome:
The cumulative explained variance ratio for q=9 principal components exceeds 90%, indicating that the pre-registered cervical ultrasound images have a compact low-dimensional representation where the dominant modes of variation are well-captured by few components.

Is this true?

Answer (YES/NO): NO